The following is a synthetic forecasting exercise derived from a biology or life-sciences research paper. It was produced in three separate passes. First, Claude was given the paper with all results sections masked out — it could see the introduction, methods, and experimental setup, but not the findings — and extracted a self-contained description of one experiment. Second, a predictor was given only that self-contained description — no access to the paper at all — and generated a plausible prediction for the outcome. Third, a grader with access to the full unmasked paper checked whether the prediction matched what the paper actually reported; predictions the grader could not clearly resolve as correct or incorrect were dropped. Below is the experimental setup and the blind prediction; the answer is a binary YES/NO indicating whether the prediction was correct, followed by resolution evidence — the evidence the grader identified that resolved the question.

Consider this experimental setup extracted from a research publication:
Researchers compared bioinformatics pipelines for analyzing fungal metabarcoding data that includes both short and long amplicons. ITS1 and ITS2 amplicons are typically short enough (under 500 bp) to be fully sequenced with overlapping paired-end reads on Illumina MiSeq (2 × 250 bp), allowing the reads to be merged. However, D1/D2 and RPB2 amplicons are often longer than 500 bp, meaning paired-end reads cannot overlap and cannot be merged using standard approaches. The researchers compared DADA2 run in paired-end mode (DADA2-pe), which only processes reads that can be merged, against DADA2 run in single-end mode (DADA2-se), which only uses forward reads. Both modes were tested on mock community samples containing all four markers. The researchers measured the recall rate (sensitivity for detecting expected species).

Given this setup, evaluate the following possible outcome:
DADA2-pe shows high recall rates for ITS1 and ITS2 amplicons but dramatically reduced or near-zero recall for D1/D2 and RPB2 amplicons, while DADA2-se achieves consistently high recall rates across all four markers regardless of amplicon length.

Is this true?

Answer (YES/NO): NO